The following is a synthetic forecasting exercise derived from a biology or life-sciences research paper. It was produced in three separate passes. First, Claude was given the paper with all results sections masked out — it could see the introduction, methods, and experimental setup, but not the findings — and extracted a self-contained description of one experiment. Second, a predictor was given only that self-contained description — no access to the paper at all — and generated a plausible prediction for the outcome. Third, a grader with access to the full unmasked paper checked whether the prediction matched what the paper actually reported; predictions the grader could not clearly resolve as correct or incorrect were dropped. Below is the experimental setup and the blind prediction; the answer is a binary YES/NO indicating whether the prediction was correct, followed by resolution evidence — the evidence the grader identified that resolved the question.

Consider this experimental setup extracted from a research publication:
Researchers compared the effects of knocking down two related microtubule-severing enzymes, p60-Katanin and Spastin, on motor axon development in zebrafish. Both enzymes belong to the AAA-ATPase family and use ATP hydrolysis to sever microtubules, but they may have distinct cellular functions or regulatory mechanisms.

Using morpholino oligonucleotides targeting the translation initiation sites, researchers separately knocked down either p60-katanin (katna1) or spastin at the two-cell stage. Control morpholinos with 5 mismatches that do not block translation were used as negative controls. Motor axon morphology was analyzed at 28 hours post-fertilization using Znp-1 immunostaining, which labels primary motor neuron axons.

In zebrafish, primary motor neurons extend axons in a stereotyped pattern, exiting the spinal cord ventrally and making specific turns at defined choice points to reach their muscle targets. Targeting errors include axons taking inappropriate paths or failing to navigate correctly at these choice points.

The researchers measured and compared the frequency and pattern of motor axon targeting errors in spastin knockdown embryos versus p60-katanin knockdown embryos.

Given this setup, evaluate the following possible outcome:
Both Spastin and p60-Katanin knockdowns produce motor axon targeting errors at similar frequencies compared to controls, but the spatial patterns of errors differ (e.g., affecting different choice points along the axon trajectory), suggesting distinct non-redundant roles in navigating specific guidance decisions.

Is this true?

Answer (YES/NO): YES